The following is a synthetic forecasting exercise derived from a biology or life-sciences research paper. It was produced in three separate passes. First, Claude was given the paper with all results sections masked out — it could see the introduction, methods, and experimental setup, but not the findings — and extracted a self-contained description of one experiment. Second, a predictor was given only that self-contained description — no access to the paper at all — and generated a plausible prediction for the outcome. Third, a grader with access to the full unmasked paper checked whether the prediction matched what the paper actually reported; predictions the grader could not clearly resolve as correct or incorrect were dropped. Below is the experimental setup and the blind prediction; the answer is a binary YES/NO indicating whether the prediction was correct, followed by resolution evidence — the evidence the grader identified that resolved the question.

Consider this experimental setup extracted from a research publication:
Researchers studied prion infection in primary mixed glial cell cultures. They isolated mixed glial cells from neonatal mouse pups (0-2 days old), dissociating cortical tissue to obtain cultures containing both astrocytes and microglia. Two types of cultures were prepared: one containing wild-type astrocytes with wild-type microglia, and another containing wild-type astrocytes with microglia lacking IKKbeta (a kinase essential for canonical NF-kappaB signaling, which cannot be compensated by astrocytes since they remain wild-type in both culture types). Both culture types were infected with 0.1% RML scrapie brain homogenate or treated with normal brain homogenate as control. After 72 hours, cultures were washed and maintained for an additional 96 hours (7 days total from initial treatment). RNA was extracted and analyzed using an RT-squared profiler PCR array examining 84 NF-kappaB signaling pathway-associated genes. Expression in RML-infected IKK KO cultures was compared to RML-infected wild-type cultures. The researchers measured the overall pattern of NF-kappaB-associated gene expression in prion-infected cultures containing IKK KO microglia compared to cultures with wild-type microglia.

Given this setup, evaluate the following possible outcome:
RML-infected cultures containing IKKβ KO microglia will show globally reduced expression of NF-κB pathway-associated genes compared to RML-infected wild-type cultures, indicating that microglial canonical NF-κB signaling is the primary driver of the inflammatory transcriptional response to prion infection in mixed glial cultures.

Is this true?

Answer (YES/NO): YES